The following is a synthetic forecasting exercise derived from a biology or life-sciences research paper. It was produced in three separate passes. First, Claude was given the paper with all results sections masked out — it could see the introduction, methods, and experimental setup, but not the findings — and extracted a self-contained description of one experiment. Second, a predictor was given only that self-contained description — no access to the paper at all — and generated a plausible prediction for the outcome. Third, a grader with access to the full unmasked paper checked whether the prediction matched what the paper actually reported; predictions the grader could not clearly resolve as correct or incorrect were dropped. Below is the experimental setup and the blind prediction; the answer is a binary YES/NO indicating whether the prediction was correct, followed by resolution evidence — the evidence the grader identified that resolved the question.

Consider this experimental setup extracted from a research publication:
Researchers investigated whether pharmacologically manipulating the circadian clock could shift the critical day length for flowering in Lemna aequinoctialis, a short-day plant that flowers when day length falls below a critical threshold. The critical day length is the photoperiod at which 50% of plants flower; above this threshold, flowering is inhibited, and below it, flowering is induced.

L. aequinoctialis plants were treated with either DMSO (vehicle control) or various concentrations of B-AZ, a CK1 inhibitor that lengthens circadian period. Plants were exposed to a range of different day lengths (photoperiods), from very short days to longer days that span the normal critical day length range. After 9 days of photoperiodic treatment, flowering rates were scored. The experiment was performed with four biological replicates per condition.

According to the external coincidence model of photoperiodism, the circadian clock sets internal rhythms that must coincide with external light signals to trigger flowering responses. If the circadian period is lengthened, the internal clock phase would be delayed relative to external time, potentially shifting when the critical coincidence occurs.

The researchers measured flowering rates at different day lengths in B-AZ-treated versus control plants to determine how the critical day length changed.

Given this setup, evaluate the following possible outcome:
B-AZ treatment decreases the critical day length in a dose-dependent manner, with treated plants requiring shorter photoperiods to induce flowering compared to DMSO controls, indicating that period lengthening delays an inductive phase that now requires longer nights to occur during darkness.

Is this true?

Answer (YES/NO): YES